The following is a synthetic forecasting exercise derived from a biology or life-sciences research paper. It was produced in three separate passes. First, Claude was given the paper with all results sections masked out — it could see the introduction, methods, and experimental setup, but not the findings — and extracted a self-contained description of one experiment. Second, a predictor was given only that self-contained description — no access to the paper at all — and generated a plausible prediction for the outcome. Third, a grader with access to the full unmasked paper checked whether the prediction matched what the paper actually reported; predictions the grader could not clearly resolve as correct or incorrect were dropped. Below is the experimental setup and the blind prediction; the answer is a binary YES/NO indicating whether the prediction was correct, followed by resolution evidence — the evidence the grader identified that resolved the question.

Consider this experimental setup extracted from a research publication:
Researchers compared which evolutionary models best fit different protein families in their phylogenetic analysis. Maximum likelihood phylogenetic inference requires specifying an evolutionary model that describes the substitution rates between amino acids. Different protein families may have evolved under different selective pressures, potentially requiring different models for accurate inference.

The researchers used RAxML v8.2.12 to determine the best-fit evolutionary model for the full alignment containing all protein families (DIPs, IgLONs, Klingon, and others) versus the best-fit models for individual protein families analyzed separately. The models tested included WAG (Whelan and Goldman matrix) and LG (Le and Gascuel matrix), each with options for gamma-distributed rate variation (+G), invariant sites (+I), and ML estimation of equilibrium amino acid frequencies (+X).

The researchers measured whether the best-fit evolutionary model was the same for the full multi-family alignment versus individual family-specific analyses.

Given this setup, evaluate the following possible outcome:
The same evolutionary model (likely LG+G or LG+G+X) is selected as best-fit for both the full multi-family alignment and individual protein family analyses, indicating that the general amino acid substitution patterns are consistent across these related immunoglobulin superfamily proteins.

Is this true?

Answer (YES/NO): NO